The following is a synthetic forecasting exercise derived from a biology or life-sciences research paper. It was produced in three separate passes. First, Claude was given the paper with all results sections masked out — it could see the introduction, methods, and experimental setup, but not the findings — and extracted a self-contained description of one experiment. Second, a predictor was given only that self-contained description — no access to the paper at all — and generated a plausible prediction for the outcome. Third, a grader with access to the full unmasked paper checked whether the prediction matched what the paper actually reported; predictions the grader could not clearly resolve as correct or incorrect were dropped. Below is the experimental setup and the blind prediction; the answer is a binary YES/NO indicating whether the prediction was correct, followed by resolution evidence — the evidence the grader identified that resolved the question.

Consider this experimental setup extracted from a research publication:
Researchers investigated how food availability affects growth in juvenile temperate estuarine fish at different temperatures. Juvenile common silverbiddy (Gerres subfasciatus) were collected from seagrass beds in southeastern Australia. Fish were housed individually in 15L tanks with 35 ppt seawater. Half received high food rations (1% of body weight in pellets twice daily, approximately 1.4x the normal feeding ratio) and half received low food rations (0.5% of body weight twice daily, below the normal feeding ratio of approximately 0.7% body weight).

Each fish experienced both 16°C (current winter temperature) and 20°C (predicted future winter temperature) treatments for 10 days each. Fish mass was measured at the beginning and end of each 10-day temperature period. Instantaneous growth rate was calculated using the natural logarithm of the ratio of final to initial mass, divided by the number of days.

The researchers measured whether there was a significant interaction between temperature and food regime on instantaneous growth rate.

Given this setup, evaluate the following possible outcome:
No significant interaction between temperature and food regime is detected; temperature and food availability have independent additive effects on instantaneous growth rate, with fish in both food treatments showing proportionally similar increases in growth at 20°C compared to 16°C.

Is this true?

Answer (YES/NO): NO